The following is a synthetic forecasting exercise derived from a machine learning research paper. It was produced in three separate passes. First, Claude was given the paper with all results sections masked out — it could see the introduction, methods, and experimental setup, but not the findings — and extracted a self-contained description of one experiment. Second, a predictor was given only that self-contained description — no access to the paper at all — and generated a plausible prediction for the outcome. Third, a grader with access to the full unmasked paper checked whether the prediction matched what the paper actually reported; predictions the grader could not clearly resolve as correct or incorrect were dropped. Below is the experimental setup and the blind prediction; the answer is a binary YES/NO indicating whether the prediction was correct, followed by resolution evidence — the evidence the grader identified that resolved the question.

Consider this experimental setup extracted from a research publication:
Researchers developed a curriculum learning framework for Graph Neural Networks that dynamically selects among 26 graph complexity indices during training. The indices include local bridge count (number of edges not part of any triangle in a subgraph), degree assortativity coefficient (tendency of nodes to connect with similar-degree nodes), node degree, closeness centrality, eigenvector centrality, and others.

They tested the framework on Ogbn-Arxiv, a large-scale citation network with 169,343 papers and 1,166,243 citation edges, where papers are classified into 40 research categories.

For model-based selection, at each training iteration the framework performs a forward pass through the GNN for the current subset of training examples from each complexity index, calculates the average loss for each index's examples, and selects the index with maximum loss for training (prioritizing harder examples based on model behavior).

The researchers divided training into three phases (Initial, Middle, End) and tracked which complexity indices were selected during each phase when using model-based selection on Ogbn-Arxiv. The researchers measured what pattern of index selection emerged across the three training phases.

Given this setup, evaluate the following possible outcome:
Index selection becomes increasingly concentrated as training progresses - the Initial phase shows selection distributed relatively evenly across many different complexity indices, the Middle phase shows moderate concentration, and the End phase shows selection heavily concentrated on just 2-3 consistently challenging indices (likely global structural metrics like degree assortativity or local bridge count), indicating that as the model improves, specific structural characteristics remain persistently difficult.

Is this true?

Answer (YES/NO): NO